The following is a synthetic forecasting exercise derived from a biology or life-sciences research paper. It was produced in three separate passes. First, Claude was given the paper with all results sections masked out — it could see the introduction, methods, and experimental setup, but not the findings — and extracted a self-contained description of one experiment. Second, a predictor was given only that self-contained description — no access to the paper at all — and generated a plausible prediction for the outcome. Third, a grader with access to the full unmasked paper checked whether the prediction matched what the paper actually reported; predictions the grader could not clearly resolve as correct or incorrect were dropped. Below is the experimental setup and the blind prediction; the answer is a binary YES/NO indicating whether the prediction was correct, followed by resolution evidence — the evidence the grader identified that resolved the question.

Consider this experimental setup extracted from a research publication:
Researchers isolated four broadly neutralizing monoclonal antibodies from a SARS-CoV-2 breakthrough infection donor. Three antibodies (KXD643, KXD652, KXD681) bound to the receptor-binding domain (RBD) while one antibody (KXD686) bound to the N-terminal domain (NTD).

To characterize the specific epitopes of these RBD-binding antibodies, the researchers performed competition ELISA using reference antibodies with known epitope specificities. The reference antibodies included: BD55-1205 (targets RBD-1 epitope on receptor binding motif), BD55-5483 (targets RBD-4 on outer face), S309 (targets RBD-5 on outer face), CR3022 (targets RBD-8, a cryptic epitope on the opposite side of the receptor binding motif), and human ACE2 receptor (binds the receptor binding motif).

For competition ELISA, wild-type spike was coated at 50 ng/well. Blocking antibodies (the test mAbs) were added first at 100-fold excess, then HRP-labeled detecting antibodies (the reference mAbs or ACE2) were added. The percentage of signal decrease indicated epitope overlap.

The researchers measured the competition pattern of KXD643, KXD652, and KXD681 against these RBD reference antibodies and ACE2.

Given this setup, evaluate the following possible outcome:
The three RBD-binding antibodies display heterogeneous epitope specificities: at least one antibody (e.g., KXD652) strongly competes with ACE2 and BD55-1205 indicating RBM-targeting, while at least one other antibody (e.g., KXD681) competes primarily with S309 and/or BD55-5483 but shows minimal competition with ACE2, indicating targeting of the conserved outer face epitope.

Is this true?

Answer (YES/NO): NO